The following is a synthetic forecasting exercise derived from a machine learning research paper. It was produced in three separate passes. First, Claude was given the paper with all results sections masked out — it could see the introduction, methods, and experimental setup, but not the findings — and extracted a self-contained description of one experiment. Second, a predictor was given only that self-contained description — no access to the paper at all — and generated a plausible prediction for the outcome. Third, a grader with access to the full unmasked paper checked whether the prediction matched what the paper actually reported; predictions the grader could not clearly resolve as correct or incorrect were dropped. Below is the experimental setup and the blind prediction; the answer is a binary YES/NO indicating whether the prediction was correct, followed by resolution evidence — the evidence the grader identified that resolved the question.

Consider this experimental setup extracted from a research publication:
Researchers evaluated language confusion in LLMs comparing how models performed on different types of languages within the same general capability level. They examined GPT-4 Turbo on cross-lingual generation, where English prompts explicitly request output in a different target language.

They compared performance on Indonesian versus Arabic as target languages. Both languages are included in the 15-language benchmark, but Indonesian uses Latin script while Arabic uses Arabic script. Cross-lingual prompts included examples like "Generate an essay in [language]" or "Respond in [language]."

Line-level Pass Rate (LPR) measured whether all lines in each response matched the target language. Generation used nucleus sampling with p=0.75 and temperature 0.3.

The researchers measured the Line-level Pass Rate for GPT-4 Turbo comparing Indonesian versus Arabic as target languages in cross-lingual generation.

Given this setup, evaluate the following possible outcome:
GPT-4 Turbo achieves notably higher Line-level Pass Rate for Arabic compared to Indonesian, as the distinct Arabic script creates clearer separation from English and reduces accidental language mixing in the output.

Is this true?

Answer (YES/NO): NO